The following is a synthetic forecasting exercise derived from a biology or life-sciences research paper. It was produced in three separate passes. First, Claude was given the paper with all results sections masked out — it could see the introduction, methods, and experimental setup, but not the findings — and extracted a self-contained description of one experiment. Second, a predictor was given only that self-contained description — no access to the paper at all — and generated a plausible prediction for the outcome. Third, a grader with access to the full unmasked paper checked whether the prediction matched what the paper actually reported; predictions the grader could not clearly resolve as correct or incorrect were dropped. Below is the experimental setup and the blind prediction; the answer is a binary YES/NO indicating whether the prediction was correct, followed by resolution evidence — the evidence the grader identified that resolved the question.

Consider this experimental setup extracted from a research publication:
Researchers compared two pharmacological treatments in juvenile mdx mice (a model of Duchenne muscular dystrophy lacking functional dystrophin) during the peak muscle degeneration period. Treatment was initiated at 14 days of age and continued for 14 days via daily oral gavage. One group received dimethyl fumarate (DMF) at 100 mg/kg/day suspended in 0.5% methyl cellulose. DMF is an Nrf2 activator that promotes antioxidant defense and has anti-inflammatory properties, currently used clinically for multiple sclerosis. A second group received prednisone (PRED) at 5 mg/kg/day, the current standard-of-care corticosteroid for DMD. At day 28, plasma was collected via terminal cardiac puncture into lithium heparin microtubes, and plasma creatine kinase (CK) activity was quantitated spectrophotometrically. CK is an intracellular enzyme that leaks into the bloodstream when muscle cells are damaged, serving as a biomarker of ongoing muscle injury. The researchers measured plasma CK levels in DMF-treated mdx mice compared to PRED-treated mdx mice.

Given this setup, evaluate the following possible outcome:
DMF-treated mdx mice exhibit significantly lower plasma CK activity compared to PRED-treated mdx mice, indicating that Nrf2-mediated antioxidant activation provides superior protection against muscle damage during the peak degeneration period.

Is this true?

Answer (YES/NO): NO